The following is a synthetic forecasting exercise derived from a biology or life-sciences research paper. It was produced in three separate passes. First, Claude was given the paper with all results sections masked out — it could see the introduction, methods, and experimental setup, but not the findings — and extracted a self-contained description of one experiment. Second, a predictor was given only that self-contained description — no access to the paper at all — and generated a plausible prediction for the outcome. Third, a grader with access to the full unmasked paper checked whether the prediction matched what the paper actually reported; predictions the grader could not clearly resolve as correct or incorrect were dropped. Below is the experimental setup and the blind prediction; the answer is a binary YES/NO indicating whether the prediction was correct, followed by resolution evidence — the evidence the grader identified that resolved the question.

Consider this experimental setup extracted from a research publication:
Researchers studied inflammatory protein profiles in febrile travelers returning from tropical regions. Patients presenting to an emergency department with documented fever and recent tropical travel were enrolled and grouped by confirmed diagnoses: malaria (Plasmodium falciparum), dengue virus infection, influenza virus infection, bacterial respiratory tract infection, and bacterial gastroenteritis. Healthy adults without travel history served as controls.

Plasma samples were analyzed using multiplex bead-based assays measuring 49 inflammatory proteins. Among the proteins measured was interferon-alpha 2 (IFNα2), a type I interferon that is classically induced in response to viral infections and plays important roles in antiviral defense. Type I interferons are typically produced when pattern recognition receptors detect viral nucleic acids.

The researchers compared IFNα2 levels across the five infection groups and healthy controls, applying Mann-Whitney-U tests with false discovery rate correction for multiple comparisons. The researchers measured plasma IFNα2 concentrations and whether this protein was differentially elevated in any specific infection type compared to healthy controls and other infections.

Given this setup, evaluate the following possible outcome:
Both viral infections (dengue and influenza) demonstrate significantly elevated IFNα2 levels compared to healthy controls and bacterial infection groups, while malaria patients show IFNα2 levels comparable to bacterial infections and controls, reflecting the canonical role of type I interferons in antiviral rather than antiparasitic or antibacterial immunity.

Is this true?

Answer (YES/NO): NO